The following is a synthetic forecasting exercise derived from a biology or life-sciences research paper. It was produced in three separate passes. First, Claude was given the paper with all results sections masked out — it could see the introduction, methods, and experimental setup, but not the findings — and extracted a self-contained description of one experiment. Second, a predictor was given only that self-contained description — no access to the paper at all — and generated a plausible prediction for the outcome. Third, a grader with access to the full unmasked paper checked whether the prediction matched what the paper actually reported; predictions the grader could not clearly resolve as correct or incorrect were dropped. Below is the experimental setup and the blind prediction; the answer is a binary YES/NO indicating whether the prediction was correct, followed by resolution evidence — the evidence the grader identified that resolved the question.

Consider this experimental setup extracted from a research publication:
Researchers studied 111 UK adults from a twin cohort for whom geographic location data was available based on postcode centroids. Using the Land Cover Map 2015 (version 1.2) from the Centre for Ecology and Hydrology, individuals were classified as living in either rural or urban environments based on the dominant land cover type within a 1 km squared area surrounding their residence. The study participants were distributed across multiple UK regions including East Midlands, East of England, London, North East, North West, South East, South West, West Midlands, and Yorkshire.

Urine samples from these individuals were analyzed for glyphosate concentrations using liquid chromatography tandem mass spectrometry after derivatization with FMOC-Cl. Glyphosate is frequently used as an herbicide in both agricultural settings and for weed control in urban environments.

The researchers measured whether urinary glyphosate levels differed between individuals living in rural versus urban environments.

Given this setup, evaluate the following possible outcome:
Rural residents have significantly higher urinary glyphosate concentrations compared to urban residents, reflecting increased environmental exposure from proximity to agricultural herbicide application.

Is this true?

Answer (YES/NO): NO